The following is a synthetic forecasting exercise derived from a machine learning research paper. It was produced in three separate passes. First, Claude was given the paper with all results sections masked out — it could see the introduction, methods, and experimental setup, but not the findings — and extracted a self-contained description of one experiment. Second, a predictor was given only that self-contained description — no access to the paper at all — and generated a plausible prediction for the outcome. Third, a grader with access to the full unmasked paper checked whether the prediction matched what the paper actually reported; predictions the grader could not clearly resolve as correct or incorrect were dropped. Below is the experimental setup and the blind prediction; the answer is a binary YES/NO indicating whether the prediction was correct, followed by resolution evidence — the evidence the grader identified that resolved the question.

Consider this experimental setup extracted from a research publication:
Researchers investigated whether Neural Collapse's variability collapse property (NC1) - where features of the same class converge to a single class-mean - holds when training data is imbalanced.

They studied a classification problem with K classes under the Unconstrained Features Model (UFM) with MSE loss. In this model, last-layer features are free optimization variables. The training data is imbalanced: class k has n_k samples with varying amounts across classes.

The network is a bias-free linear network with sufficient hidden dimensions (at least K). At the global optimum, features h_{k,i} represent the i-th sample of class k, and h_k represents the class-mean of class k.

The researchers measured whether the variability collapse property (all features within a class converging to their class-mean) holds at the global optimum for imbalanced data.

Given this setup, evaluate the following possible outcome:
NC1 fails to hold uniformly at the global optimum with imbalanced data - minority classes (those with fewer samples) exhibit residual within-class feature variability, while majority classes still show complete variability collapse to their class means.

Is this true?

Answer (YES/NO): NO